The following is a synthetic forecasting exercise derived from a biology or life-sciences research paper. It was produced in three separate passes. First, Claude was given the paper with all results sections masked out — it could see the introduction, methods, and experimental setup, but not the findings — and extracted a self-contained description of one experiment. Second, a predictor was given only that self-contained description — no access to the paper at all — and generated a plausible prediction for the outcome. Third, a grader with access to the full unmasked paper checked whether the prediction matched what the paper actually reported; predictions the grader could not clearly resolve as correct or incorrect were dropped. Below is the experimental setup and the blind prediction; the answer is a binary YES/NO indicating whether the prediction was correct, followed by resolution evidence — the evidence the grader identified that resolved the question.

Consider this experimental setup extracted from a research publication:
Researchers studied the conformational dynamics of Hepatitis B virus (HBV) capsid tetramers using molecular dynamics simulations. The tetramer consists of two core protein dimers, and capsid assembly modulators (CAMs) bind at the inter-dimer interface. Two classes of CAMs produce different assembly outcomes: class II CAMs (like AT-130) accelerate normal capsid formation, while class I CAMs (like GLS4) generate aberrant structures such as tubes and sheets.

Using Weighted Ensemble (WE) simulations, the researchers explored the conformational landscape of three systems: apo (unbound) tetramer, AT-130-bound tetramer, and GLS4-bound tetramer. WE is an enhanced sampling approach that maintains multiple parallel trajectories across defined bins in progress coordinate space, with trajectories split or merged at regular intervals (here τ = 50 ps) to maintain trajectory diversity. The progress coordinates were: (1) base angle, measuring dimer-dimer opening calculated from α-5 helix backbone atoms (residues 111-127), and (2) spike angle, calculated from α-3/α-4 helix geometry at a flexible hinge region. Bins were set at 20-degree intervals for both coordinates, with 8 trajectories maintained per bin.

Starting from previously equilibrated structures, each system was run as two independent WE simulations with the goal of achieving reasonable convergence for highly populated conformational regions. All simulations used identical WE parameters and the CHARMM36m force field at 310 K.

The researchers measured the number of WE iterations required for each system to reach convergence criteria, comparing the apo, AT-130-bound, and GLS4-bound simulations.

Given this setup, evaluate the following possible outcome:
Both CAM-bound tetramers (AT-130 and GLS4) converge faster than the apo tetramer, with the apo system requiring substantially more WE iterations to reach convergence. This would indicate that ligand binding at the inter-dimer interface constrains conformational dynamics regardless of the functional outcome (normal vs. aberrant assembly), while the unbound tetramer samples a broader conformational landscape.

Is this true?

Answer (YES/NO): NO